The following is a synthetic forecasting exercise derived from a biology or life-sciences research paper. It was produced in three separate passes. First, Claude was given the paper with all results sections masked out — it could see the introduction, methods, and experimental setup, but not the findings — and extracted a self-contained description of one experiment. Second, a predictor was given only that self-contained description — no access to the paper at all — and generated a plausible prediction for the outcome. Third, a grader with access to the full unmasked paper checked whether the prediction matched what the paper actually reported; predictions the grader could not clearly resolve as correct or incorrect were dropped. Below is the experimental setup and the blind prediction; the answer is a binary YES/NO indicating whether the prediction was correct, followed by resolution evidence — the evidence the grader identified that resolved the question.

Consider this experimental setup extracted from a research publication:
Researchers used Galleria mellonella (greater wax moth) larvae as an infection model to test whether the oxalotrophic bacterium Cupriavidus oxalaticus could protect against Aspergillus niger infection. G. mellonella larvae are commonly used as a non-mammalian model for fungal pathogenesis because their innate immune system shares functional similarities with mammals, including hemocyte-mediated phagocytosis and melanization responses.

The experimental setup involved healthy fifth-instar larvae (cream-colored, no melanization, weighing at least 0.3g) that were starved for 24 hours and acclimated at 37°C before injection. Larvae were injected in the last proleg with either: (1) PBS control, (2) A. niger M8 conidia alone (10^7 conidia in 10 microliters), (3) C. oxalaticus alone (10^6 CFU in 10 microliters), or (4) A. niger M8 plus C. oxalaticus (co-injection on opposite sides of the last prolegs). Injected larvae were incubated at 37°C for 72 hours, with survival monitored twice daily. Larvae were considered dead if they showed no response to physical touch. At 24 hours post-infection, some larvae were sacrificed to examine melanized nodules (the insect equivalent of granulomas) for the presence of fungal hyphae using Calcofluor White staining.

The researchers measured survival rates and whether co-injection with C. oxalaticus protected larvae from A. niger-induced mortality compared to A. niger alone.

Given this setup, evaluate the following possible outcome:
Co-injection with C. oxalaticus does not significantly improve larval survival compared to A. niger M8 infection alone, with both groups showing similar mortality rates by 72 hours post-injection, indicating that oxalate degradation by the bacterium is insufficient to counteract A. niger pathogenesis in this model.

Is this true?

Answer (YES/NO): NO